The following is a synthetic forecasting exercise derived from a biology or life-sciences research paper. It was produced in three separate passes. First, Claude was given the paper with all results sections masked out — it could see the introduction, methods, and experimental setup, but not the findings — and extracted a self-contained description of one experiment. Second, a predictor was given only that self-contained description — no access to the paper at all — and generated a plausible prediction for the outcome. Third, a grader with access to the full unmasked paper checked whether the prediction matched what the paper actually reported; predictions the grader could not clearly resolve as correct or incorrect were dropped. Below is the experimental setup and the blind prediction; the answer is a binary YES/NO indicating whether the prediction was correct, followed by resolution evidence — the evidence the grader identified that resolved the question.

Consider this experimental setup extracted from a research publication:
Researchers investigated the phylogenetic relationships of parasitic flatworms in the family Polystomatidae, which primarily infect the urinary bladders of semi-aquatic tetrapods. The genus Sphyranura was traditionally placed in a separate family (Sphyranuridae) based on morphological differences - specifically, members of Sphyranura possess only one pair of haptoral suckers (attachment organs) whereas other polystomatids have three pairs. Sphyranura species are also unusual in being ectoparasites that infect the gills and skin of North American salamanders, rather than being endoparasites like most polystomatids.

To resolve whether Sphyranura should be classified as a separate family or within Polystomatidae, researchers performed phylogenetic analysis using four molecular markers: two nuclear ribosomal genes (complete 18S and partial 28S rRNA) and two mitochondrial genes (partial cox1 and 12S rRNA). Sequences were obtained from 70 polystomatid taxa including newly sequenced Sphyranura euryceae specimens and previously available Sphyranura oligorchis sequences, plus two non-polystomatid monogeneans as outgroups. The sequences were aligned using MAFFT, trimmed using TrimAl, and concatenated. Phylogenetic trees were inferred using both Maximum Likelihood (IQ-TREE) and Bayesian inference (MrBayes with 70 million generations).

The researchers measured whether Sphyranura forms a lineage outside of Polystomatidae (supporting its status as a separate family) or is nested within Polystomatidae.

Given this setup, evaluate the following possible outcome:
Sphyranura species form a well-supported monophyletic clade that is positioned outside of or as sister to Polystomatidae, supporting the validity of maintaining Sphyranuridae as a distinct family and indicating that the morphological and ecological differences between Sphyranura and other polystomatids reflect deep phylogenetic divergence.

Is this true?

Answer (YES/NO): NO